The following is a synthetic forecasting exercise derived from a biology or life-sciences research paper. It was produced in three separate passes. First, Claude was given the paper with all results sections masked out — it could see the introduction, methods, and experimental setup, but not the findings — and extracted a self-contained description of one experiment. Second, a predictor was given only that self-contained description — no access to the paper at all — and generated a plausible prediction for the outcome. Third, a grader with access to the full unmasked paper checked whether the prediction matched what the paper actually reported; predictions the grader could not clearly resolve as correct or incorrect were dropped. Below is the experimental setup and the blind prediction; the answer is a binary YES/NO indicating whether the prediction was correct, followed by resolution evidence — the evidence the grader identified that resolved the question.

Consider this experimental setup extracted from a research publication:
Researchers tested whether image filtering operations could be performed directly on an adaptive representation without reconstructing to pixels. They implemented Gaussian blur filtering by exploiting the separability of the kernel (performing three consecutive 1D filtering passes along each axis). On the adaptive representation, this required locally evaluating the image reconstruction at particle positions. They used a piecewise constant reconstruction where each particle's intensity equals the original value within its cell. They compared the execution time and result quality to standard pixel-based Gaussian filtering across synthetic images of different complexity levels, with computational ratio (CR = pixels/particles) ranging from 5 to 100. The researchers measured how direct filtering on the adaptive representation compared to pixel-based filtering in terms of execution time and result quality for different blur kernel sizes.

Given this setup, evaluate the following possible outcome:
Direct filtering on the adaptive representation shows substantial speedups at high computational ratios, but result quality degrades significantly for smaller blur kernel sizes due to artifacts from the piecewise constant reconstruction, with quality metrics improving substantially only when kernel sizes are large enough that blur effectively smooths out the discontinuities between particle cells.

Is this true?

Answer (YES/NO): NO